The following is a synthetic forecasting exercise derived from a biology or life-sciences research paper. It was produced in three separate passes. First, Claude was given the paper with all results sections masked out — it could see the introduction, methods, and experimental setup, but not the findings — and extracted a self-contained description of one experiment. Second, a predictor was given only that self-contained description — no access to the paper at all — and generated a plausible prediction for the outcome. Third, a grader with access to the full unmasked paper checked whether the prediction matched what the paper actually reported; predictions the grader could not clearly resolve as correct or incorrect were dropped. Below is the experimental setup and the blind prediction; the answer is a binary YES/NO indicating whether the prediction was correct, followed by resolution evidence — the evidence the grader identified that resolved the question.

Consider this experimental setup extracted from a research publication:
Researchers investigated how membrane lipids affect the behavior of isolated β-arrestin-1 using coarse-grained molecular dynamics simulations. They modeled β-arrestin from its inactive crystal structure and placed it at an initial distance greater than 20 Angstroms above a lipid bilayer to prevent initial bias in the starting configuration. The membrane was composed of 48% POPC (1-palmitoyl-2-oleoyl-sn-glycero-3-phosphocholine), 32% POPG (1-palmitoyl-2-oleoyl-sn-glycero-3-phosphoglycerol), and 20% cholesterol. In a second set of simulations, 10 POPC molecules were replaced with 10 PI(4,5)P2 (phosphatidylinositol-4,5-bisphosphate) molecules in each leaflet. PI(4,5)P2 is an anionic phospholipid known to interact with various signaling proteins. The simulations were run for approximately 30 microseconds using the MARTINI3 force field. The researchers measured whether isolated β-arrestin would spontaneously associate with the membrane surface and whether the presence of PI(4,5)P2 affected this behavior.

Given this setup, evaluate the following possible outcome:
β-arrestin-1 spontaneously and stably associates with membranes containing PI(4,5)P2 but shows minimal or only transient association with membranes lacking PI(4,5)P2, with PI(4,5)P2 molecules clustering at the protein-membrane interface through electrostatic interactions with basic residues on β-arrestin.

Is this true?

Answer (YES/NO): NO